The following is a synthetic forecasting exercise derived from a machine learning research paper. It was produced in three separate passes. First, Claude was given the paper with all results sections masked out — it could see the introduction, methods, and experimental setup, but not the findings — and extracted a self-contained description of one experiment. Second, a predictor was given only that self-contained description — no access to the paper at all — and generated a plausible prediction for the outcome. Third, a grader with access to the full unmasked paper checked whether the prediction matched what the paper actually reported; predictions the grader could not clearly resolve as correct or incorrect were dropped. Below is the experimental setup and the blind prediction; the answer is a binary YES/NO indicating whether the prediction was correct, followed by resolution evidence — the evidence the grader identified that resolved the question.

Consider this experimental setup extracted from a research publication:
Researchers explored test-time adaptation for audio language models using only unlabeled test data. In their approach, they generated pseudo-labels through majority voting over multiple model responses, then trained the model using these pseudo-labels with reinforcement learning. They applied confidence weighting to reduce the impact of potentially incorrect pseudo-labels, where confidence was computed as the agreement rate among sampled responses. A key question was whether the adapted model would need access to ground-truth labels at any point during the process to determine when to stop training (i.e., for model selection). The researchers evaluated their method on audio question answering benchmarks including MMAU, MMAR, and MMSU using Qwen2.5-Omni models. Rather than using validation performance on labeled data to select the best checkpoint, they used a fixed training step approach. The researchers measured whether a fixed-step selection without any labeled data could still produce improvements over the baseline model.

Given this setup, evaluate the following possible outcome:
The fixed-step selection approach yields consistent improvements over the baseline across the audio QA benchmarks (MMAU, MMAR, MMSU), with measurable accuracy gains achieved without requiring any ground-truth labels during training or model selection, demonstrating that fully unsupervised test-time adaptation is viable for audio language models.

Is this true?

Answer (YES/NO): YES